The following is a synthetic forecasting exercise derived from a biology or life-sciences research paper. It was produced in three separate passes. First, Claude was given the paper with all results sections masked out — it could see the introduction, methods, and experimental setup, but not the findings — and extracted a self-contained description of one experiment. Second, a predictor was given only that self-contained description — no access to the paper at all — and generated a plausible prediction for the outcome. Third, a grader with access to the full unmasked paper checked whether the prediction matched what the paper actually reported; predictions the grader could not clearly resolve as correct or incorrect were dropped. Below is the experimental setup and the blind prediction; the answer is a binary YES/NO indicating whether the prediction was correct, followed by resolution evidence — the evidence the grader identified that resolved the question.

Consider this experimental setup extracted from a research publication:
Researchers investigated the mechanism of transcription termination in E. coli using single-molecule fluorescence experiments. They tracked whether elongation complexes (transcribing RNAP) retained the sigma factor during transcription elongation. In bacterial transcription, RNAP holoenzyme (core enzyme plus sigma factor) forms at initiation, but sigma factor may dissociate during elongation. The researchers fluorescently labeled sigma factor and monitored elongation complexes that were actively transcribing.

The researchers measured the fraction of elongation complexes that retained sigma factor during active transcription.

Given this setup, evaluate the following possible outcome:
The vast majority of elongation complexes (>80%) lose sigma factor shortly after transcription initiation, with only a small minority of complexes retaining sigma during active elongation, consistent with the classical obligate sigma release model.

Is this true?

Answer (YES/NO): NO